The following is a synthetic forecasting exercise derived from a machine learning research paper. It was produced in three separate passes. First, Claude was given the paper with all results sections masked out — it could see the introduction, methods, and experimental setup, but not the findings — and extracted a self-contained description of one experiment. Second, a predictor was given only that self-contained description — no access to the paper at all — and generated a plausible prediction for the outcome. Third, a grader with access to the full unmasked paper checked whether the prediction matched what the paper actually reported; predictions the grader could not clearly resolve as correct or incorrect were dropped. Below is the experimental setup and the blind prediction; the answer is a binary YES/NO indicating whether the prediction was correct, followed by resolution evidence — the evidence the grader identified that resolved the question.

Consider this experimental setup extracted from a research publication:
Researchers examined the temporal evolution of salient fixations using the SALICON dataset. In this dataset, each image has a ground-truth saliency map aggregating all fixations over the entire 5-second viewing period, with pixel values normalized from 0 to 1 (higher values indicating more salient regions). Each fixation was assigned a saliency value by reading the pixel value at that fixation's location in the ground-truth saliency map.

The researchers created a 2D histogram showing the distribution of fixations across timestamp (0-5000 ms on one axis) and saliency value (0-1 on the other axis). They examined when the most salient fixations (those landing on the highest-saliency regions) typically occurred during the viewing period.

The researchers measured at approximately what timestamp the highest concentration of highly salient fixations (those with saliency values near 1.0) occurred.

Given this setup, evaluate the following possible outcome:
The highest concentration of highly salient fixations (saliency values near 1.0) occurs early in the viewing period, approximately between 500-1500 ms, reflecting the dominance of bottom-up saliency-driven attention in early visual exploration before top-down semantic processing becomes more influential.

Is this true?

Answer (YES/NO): YES